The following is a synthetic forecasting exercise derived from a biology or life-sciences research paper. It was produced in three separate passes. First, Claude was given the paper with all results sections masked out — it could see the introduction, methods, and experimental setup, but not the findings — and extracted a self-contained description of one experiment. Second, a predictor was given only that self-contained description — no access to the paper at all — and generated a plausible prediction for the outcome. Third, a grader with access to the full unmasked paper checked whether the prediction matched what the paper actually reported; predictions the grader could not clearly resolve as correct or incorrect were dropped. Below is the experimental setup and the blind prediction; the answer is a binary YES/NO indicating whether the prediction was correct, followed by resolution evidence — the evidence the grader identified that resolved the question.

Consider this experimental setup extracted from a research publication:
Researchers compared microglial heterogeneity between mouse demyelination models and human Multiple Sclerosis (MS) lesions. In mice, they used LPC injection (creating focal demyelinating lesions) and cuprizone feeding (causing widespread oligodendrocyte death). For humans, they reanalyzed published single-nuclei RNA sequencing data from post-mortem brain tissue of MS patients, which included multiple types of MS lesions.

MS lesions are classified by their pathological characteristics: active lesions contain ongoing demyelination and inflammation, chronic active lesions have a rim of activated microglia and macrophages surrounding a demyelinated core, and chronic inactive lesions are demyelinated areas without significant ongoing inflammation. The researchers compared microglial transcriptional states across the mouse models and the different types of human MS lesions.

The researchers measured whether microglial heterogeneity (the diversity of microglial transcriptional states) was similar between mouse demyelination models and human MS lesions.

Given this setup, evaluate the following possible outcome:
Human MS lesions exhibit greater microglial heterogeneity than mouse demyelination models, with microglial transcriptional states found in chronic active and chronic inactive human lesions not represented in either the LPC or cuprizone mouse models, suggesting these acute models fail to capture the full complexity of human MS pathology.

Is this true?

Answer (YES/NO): YES